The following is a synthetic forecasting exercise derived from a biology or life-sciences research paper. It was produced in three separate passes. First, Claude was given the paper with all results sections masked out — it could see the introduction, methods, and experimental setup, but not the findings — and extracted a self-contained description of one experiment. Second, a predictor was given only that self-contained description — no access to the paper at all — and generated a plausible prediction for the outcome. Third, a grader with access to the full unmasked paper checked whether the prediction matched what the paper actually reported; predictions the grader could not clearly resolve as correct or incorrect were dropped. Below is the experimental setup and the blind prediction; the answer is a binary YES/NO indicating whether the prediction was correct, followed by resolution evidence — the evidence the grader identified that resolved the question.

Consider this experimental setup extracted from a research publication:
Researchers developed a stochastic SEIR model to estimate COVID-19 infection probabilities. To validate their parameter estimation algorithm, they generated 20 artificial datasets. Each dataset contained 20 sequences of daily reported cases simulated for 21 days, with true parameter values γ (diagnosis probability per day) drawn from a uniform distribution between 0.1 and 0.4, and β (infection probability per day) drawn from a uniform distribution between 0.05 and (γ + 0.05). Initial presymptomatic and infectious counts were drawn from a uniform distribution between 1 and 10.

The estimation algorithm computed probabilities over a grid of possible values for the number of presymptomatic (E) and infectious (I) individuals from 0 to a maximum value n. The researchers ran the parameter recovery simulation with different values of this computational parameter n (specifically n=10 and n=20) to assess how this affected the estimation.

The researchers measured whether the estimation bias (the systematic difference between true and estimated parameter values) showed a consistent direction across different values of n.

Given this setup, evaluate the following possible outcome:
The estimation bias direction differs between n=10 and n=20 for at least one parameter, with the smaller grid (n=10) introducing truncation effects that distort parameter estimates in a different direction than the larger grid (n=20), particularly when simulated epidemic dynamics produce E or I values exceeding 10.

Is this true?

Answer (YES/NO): NO